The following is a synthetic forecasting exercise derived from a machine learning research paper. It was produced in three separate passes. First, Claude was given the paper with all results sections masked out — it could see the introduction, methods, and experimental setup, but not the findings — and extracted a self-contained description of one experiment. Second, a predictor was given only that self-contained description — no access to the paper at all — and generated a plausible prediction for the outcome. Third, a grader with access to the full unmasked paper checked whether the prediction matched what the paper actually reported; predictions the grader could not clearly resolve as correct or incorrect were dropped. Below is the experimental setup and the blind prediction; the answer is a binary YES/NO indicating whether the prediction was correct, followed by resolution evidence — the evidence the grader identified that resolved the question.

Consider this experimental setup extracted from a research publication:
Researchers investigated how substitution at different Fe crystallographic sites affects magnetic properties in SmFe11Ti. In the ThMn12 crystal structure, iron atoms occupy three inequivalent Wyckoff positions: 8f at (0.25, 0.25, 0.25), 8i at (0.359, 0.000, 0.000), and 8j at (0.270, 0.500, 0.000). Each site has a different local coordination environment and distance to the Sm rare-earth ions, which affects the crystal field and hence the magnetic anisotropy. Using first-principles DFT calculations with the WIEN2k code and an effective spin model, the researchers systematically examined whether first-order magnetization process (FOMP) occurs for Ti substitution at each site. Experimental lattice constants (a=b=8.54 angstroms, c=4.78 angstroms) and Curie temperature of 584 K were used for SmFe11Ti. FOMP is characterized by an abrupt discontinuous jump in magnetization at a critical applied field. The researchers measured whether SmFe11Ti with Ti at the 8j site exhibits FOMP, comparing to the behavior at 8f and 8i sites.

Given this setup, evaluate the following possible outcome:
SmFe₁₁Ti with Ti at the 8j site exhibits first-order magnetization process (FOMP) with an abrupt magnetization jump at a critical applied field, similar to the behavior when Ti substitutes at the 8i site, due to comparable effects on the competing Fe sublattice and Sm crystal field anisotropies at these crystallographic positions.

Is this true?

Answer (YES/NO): NO